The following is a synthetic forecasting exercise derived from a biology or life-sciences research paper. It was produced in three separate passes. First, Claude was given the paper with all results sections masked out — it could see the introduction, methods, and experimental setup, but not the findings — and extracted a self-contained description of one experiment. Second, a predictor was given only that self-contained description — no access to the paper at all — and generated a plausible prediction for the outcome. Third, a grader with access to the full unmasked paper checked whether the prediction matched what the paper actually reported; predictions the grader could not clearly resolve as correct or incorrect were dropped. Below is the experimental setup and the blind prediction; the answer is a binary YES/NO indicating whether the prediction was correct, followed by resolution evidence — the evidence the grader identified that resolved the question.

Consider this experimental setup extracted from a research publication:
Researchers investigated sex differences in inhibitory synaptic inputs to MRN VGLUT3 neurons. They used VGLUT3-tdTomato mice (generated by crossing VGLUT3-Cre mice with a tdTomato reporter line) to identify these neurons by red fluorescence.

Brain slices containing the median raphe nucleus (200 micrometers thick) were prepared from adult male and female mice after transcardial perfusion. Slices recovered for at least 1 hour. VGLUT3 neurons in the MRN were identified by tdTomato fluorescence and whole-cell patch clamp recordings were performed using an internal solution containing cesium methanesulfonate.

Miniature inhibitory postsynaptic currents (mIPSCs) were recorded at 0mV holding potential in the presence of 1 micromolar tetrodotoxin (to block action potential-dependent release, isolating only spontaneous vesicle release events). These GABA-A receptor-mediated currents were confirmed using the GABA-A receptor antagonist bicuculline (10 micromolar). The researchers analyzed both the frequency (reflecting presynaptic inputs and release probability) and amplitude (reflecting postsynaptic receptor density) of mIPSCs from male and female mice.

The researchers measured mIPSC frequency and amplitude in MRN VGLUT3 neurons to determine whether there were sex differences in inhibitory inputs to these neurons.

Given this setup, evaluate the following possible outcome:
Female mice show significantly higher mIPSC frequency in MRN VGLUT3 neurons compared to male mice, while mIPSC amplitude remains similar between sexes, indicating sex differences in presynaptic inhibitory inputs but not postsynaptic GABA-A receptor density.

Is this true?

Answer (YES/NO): NO